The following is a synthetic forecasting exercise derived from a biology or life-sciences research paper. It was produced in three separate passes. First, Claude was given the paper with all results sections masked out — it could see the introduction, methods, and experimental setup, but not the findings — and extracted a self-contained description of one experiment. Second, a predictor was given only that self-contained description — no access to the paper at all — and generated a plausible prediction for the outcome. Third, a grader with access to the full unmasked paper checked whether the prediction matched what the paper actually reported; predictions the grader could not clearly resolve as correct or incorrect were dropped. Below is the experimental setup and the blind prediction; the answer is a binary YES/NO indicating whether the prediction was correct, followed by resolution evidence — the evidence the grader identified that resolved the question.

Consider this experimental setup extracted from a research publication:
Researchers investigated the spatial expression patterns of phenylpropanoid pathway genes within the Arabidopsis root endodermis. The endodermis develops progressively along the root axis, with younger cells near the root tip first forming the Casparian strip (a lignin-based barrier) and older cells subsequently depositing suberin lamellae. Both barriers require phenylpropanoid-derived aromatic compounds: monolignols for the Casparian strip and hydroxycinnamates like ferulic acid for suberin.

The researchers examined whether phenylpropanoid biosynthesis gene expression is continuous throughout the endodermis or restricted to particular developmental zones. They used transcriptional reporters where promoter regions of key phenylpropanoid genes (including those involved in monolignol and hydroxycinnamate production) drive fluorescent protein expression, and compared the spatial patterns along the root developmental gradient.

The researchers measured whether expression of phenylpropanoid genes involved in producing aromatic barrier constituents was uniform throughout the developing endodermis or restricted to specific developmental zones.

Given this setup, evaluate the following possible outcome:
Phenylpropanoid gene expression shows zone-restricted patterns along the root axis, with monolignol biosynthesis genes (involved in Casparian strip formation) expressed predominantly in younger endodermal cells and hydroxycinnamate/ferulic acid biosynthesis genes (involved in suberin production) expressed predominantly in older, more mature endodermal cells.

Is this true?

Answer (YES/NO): NO